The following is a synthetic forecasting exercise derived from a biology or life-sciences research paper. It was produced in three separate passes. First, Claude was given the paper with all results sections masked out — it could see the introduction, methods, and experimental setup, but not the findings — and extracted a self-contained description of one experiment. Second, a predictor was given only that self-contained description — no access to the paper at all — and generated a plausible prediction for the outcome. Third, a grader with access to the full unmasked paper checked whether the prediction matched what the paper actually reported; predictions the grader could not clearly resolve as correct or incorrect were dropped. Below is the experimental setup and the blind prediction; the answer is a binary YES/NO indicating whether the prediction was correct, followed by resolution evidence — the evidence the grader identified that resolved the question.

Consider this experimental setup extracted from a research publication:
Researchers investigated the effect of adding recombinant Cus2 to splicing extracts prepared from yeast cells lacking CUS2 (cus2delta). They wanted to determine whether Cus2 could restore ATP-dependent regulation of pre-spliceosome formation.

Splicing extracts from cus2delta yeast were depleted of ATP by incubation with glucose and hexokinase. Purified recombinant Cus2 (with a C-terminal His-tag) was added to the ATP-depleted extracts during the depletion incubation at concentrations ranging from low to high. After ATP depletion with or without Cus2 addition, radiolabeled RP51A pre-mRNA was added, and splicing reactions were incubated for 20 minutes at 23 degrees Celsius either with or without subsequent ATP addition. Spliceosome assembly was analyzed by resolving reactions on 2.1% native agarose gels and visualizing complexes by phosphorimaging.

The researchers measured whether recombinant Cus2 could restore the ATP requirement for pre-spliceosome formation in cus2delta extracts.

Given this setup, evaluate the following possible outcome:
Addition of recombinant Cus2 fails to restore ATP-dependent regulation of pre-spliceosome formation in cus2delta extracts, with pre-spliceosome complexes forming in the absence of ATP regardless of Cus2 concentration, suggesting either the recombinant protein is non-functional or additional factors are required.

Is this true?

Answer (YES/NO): NO